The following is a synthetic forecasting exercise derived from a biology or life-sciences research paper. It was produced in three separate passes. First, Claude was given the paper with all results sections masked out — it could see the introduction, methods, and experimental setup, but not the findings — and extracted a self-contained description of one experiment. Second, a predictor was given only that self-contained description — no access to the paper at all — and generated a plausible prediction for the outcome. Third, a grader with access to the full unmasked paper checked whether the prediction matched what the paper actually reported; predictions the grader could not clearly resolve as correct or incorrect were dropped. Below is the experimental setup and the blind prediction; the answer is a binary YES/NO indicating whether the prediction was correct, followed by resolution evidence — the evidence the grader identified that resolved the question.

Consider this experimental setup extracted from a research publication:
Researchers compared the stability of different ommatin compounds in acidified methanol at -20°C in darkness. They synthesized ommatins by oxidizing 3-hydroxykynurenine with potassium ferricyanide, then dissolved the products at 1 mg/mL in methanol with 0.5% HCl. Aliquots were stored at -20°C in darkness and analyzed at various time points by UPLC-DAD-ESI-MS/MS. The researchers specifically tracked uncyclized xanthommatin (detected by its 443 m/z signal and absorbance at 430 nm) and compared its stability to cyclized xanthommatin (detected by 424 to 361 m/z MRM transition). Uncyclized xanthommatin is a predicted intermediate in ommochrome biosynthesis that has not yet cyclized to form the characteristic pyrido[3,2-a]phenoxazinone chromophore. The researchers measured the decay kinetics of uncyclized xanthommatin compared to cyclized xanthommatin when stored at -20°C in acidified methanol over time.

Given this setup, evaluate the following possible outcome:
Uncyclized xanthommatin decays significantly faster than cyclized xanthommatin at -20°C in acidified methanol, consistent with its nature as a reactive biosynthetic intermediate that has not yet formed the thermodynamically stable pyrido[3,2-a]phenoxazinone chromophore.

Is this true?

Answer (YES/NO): YES